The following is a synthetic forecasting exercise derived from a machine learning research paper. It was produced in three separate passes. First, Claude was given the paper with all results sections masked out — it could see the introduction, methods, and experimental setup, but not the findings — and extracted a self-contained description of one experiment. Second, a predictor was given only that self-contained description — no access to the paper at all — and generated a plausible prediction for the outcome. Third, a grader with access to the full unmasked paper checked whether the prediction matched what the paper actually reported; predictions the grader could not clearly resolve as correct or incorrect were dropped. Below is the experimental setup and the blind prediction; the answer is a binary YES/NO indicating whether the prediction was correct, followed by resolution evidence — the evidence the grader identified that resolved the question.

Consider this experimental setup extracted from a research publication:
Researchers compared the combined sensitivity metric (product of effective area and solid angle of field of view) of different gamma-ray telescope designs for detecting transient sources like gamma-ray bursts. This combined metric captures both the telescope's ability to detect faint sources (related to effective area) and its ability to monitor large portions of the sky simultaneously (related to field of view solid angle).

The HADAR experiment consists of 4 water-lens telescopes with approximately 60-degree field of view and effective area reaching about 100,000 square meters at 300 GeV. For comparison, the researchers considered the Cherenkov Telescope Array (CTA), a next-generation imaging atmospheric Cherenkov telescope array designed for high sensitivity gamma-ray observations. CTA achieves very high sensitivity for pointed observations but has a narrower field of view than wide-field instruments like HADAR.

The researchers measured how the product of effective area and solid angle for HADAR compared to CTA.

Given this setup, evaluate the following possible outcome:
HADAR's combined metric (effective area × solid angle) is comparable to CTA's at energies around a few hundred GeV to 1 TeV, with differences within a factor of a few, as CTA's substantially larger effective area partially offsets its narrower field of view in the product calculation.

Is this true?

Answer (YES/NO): NO